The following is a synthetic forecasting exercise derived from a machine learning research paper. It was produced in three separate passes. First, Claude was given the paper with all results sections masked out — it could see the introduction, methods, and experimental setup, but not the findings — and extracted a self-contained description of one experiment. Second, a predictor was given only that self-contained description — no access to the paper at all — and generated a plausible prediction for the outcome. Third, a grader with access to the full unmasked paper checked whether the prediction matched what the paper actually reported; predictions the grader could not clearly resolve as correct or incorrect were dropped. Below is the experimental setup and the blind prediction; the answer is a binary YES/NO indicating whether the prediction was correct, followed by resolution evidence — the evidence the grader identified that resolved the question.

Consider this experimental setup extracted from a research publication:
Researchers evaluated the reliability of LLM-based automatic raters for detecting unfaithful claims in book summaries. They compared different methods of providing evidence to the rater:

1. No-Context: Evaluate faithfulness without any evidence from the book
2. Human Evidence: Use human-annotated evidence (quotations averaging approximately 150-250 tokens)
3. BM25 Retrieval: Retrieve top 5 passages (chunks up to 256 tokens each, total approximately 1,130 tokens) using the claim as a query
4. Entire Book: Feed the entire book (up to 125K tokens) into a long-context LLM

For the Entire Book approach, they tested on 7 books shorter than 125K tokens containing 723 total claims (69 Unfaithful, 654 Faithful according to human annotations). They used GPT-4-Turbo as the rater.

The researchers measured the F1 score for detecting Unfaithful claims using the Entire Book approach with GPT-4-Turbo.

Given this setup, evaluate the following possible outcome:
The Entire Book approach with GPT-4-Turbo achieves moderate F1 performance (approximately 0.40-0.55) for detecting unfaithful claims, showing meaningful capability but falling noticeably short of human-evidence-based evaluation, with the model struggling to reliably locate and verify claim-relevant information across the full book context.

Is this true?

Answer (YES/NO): NO